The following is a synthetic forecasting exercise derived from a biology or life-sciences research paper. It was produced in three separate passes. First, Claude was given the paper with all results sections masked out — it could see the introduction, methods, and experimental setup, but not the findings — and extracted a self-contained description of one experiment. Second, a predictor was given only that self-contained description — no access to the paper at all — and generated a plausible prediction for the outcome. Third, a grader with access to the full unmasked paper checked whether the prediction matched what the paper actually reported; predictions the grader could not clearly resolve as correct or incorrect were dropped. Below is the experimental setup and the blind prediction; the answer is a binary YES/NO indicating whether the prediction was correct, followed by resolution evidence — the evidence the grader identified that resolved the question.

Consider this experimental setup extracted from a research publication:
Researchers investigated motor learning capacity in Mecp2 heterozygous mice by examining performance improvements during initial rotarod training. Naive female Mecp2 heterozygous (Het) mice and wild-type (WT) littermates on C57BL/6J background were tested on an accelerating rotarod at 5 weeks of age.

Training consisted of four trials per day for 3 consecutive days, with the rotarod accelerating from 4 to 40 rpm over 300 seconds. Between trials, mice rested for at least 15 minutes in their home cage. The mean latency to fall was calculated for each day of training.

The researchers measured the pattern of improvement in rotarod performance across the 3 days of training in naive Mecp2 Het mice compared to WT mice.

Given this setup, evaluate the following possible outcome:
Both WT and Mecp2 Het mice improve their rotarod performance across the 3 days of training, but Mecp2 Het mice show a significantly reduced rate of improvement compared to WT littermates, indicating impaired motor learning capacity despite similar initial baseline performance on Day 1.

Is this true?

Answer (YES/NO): NO